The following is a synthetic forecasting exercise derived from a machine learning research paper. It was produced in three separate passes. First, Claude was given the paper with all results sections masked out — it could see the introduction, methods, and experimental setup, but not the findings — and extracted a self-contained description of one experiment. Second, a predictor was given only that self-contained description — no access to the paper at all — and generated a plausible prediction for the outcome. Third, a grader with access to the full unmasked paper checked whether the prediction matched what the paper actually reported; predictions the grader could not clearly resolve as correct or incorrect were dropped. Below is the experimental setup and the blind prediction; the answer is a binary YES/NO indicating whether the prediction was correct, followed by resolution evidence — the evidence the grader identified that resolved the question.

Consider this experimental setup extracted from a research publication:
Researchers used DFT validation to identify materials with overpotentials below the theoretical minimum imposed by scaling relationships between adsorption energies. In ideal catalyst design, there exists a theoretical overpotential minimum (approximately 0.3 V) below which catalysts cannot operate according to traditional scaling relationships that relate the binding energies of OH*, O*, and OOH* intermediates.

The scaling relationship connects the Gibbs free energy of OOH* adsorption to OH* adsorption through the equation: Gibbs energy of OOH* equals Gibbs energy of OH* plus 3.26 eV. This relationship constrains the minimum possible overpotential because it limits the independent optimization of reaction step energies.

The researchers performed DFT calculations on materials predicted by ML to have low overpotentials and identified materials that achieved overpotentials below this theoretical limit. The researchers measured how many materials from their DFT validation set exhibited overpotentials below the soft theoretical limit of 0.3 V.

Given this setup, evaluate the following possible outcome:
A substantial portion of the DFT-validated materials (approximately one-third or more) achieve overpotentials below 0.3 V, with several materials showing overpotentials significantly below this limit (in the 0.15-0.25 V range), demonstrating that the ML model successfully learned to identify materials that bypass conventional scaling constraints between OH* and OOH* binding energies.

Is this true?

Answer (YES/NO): NO